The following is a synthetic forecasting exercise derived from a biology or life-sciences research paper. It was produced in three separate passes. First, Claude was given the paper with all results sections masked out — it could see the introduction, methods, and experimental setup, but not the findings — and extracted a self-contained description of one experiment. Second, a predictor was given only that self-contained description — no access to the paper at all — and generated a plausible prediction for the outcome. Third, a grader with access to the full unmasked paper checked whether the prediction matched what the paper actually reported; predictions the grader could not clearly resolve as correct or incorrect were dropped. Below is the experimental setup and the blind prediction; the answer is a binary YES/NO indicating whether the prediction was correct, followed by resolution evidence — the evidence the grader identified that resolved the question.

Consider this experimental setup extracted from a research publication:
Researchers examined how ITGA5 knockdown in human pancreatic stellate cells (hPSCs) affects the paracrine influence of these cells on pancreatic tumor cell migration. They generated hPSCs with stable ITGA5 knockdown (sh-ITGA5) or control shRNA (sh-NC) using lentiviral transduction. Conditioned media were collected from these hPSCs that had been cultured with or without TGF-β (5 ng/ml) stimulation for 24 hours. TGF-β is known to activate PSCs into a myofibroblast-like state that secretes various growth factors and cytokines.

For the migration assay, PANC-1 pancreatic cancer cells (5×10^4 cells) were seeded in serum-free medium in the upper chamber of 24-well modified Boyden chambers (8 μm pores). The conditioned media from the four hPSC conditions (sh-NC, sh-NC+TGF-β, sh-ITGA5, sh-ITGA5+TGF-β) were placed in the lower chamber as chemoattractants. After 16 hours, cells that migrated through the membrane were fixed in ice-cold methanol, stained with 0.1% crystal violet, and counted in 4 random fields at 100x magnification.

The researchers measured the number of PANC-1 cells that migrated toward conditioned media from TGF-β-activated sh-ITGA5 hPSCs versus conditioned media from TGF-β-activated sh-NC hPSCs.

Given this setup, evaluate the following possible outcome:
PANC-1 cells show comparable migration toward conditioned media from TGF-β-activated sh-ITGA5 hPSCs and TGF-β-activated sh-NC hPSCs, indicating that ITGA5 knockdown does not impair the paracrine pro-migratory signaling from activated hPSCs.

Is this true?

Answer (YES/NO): NO